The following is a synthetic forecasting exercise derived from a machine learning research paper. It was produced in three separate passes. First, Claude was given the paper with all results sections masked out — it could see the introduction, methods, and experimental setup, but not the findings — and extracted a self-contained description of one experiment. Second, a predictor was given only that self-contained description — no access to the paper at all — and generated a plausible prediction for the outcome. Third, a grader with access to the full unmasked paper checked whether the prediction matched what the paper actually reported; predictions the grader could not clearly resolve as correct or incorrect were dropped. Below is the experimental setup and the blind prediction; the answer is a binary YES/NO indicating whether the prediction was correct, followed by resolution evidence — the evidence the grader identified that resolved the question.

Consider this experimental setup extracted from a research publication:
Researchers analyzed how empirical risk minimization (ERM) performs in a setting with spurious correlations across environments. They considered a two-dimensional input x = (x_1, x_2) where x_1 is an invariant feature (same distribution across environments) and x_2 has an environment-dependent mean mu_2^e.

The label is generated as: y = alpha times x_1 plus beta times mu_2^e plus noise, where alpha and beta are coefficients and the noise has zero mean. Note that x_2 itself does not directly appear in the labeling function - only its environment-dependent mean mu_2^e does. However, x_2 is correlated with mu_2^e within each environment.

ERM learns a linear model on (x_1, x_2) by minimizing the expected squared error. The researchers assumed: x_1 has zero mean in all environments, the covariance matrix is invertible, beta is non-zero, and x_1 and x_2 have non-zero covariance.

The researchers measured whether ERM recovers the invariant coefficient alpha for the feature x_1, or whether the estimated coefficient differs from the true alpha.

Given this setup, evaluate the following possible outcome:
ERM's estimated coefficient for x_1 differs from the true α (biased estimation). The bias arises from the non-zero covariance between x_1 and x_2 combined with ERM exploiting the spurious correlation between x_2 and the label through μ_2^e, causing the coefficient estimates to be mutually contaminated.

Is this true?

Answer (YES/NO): YES